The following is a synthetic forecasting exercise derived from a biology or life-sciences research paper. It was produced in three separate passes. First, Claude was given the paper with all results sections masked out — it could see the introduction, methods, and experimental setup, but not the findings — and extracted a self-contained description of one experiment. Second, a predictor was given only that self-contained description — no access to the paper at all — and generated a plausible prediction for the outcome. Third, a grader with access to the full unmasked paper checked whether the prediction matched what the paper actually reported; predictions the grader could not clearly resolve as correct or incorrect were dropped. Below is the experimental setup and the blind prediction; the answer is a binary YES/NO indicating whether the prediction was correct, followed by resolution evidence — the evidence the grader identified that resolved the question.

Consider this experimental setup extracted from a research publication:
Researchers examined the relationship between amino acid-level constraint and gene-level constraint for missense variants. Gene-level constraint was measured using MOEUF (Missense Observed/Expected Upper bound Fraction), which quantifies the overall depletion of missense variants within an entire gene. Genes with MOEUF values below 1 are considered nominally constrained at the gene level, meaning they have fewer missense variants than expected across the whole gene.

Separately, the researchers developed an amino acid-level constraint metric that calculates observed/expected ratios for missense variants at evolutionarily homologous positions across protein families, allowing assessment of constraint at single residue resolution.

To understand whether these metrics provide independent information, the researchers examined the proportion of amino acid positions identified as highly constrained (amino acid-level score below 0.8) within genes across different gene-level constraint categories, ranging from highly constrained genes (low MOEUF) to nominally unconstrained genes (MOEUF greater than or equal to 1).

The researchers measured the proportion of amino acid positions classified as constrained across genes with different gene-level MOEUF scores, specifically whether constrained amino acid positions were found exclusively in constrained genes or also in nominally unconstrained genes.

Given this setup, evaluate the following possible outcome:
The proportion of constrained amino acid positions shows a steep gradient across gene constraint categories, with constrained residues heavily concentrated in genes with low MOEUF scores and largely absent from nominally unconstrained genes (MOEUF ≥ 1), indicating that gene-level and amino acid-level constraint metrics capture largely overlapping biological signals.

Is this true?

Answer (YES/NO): NO